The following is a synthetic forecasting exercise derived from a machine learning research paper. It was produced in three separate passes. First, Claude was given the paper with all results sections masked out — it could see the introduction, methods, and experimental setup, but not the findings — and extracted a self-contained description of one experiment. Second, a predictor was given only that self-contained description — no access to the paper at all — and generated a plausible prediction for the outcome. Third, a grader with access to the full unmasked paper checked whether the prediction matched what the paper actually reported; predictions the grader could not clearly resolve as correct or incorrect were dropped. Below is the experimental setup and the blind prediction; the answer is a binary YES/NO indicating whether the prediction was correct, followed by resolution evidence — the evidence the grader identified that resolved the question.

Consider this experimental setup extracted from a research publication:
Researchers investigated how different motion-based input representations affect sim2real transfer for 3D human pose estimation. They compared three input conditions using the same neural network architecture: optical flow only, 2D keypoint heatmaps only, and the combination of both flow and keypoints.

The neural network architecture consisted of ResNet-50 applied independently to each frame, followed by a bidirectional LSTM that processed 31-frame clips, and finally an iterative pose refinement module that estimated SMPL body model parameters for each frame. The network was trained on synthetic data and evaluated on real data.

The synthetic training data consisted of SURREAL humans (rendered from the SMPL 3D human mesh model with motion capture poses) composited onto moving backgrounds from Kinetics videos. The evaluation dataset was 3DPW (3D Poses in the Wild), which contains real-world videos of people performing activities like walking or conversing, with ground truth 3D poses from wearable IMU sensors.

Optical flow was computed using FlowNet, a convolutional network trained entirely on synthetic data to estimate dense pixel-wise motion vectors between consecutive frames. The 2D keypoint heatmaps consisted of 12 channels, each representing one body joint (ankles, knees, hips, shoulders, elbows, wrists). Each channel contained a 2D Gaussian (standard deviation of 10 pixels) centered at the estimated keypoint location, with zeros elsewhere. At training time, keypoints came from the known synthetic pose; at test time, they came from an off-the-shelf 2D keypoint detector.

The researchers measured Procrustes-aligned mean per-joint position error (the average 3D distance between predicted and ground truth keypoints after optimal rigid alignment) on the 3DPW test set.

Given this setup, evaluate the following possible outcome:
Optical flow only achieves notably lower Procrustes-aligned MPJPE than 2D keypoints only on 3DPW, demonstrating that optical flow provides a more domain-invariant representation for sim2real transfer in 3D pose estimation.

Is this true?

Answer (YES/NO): NO